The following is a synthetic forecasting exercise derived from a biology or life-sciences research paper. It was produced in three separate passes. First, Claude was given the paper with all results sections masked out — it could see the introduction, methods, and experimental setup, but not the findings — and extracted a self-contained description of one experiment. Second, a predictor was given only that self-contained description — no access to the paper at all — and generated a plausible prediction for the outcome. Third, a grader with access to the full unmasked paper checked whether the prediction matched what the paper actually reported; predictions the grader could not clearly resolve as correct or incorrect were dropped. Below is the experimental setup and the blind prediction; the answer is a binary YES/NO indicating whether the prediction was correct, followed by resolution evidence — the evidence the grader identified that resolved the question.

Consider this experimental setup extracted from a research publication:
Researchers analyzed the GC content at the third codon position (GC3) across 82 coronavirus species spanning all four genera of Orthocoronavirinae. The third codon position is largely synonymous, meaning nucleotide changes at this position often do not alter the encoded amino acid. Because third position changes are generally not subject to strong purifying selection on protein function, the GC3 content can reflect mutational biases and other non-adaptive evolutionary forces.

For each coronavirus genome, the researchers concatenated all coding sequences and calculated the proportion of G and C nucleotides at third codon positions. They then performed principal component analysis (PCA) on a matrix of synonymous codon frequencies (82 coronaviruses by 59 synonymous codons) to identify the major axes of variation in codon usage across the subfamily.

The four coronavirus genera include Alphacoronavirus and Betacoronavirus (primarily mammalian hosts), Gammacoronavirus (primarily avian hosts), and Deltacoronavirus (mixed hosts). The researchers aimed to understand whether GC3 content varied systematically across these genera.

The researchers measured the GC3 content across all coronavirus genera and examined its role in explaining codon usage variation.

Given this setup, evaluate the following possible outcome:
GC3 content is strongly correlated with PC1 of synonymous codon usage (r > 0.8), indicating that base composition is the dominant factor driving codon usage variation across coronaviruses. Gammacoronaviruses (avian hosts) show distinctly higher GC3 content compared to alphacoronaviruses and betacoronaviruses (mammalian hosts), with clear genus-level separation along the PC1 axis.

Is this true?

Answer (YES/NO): NO